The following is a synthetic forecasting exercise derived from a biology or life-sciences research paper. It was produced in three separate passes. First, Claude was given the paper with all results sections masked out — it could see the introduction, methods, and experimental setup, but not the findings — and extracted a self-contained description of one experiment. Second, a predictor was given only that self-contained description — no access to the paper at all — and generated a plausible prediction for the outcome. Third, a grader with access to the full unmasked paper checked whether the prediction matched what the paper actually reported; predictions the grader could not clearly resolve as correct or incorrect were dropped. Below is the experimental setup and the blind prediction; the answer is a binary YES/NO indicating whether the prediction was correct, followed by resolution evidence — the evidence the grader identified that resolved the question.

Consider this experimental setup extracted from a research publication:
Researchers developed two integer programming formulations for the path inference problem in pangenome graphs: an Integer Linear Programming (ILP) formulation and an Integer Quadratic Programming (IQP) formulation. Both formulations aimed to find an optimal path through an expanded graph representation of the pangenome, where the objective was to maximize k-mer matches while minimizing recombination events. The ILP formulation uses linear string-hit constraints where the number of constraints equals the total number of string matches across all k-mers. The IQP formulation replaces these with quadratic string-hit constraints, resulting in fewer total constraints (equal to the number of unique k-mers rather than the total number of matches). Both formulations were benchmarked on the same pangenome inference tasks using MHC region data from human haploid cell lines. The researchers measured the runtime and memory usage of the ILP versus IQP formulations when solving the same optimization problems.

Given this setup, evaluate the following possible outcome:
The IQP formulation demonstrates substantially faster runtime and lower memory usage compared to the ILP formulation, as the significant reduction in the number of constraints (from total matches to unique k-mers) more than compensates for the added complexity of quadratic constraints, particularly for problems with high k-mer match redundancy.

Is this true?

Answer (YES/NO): NO